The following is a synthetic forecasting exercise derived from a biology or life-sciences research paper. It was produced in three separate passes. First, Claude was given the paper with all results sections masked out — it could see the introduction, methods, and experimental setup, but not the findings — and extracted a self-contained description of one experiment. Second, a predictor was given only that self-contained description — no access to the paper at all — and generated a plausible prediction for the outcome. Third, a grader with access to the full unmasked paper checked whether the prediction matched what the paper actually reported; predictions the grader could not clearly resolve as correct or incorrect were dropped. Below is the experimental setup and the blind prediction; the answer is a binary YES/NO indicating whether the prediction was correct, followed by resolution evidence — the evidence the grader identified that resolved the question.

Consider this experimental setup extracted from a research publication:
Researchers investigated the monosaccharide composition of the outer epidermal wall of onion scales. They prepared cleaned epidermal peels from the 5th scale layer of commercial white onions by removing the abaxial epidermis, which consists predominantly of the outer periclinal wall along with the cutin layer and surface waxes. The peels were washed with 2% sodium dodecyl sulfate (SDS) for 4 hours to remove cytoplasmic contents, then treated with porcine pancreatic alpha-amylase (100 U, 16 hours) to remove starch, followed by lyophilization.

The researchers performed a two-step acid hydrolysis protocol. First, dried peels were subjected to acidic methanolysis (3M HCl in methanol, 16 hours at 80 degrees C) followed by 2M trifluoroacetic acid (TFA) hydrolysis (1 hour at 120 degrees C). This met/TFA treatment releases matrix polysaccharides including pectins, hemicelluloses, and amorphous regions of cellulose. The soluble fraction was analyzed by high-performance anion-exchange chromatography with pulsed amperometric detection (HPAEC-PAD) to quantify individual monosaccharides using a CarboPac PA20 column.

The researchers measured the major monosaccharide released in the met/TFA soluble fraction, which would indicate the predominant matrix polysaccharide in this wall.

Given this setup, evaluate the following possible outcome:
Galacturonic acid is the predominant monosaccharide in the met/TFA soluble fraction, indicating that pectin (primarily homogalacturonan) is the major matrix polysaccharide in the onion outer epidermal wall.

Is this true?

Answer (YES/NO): YES